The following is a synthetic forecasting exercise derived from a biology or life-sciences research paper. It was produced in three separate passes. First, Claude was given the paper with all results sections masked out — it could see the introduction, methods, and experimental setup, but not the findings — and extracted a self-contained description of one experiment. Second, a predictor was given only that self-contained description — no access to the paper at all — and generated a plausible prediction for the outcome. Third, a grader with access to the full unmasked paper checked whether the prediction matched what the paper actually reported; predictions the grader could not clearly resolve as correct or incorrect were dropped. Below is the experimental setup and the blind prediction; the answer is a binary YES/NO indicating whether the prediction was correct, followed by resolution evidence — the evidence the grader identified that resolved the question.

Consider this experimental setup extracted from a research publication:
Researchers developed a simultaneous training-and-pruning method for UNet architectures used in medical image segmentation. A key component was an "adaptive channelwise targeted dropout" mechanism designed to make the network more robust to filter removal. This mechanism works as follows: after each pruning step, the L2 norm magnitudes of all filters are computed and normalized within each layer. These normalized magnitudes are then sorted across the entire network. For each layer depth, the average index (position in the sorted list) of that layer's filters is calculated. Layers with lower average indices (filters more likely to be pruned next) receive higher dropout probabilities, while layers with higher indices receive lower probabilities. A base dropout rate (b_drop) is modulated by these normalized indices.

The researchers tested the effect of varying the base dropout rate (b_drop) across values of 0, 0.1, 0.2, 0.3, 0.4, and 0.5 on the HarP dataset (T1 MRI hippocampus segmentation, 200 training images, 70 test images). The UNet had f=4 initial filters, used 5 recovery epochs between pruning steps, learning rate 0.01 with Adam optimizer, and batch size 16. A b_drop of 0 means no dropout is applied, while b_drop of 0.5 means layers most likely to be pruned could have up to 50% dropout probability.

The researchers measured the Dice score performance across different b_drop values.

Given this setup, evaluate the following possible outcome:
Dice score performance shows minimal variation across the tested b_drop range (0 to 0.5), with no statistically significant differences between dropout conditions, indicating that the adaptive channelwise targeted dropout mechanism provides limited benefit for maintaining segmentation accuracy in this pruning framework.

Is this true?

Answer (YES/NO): NO